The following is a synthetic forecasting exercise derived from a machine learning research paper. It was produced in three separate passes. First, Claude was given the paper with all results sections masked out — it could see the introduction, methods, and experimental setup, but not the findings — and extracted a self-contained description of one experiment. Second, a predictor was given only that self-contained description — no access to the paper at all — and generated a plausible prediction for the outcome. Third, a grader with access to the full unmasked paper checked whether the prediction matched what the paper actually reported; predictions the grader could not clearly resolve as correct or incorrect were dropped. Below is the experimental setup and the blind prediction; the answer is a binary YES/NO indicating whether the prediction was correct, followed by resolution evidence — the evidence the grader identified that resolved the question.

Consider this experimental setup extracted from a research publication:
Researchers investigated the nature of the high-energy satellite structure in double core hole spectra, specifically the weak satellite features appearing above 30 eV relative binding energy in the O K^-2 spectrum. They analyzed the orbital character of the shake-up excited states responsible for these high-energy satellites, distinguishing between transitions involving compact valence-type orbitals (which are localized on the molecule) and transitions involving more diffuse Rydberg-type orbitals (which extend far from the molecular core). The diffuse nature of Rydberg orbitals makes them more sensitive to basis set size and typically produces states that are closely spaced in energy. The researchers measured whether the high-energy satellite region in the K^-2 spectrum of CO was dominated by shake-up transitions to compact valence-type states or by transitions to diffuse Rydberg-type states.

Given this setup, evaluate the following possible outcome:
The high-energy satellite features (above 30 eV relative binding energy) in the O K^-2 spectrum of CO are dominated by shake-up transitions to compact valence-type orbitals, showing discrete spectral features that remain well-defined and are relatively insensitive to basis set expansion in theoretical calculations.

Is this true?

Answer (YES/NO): NO